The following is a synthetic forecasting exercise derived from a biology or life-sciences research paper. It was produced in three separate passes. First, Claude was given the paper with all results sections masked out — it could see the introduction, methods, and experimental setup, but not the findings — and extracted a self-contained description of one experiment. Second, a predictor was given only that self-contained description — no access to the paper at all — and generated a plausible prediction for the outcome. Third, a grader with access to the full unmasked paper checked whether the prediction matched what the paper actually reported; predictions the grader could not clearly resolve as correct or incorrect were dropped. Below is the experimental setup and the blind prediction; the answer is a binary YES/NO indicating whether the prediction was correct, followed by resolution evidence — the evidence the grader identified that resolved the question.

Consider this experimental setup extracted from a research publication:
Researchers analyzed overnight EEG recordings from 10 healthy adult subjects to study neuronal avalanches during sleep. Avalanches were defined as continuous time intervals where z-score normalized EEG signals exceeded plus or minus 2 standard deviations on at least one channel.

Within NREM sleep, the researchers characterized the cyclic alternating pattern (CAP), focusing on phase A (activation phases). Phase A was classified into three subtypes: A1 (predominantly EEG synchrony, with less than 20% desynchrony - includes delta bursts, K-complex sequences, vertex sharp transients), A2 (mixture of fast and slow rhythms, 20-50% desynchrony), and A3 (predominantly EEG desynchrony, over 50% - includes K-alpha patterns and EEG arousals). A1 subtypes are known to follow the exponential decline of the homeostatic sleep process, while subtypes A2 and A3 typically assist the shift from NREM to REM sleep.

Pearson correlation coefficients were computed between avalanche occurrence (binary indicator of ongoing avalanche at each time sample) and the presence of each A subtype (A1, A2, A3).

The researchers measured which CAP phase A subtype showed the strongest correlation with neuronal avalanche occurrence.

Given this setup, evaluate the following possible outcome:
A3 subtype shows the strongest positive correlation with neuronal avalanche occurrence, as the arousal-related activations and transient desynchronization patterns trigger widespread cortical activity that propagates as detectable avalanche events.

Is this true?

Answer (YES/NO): NO